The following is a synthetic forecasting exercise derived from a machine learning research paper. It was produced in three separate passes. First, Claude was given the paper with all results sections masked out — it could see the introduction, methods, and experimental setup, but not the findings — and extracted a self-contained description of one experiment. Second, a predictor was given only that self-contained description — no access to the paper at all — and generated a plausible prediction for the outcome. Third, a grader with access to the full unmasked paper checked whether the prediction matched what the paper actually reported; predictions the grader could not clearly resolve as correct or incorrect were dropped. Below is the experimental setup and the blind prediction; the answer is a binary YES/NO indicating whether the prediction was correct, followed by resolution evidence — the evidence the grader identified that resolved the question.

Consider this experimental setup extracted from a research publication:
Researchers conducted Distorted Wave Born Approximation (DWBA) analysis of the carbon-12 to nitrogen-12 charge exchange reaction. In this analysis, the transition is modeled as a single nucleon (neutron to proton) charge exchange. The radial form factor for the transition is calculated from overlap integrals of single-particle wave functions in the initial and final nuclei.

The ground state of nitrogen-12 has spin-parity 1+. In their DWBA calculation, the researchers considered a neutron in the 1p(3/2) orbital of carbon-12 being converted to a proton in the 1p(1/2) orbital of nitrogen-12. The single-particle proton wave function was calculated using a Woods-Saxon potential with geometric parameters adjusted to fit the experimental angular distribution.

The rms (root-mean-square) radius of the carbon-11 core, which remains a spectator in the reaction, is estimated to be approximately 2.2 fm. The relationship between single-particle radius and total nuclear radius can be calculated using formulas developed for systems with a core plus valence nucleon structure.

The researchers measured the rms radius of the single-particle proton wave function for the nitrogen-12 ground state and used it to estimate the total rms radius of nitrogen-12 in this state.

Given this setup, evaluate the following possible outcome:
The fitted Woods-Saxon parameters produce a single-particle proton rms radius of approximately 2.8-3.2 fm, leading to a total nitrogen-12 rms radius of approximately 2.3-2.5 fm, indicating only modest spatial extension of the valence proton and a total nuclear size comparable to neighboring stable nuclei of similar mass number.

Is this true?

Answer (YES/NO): NO